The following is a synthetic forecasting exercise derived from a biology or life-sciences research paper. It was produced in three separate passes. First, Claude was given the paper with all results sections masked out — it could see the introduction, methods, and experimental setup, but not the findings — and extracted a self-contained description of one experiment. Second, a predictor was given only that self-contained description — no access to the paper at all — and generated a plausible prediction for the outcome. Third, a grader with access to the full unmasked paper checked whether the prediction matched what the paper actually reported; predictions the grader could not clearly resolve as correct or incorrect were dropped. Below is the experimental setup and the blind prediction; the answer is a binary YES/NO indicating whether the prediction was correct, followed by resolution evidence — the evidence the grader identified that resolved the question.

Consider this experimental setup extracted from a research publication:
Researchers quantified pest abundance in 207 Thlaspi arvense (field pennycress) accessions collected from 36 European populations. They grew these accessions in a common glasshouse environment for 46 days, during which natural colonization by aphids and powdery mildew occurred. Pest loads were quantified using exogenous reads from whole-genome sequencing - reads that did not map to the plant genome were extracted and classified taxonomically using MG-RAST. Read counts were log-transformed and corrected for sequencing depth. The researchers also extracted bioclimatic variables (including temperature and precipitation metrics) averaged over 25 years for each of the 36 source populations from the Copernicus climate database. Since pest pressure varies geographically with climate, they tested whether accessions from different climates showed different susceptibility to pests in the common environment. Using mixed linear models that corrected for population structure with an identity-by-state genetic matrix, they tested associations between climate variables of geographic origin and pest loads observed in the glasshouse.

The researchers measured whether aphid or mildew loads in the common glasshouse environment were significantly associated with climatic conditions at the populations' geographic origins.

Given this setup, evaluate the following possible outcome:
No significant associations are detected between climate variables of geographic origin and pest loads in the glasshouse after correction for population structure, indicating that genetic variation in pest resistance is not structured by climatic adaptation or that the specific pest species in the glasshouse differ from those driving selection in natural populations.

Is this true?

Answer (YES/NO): NO